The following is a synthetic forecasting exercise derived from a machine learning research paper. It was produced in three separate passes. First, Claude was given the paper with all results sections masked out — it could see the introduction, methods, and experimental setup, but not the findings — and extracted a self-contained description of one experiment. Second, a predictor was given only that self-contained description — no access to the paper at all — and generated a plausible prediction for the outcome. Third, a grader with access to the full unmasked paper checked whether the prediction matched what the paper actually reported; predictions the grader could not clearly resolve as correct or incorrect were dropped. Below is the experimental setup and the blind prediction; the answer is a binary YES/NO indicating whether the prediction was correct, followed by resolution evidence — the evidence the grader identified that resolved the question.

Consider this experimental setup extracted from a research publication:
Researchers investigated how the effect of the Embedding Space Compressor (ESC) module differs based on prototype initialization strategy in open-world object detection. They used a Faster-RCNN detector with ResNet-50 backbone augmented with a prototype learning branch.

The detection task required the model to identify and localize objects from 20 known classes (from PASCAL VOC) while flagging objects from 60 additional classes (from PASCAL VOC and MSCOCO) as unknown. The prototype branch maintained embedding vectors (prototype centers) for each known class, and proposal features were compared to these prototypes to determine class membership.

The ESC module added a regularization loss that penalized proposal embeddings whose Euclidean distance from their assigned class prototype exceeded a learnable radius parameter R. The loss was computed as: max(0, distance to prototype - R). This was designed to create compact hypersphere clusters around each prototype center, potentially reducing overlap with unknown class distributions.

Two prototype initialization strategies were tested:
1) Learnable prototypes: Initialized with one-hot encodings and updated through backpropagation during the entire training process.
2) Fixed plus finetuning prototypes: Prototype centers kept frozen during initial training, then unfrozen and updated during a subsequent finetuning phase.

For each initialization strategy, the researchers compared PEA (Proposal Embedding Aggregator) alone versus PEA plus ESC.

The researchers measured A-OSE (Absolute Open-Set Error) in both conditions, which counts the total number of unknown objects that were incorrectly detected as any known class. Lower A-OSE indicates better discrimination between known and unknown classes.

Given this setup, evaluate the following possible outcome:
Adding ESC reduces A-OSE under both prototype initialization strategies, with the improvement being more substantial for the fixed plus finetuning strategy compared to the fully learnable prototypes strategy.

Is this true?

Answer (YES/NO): NO